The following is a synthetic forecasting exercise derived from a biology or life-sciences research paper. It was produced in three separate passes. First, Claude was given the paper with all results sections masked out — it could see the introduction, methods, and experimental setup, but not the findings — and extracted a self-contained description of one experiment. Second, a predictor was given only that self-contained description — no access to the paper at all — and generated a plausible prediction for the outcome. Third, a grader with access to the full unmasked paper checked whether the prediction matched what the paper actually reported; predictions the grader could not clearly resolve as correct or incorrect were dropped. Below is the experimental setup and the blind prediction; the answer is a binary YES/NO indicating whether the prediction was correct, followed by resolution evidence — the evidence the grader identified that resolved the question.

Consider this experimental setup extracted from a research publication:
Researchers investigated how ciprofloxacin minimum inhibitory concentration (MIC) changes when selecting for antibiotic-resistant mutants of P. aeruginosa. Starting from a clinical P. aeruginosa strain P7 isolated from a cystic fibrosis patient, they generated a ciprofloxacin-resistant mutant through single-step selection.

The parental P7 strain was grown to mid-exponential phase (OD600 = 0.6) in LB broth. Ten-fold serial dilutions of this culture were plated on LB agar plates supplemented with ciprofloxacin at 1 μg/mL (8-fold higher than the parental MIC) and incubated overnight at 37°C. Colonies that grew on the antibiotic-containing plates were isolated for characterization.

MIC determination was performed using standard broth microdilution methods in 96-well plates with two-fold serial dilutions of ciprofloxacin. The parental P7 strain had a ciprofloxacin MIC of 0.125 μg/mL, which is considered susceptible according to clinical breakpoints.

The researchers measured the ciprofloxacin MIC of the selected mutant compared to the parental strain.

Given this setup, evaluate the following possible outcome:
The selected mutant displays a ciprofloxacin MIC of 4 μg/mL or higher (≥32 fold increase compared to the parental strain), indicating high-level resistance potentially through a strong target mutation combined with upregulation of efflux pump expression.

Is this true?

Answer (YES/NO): NO